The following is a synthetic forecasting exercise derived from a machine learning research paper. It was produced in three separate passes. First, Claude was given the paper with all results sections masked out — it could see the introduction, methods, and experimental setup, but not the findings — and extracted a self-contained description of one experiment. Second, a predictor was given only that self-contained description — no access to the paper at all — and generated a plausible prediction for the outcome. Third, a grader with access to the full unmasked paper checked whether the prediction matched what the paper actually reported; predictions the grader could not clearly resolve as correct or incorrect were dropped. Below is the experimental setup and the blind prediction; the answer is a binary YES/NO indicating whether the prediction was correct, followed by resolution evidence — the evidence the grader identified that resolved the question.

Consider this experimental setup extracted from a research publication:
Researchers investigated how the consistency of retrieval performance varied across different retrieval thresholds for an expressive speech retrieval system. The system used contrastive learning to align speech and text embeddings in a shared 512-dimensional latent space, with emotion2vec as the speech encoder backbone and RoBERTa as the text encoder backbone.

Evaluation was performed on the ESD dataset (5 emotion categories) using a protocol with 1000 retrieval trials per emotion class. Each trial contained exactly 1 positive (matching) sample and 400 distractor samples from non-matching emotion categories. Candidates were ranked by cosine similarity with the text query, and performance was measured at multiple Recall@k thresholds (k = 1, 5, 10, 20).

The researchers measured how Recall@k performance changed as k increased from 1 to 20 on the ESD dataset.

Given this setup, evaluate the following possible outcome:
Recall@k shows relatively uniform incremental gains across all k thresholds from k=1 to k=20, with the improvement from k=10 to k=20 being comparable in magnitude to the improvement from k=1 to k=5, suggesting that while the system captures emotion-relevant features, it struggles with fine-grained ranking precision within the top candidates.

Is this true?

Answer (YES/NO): NO